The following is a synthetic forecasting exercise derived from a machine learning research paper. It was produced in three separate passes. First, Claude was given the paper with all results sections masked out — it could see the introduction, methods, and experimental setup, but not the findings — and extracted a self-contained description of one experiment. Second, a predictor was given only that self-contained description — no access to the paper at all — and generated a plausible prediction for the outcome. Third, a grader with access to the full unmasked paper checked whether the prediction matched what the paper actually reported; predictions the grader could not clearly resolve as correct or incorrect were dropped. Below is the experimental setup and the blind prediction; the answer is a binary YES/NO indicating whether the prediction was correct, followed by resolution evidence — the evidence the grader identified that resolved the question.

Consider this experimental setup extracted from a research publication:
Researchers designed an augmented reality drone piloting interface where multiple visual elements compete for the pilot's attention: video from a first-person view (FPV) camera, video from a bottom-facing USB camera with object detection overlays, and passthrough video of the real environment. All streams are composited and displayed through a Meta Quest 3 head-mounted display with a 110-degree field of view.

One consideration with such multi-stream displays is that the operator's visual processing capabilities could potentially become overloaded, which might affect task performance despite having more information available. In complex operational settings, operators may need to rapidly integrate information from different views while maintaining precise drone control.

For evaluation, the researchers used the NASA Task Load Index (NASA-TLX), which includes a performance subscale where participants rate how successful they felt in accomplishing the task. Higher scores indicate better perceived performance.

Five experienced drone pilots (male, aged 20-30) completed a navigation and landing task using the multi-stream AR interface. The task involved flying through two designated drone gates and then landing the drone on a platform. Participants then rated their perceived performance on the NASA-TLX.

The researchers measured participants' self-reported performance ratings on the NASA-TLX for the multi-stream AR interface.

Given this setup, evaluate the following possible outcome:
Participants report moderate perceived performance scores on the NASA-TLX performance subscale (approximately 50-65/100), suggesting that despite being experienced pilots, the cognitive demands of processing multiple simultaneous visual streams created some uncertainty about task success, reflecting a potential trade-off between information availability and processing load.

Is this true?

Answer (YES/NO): NO